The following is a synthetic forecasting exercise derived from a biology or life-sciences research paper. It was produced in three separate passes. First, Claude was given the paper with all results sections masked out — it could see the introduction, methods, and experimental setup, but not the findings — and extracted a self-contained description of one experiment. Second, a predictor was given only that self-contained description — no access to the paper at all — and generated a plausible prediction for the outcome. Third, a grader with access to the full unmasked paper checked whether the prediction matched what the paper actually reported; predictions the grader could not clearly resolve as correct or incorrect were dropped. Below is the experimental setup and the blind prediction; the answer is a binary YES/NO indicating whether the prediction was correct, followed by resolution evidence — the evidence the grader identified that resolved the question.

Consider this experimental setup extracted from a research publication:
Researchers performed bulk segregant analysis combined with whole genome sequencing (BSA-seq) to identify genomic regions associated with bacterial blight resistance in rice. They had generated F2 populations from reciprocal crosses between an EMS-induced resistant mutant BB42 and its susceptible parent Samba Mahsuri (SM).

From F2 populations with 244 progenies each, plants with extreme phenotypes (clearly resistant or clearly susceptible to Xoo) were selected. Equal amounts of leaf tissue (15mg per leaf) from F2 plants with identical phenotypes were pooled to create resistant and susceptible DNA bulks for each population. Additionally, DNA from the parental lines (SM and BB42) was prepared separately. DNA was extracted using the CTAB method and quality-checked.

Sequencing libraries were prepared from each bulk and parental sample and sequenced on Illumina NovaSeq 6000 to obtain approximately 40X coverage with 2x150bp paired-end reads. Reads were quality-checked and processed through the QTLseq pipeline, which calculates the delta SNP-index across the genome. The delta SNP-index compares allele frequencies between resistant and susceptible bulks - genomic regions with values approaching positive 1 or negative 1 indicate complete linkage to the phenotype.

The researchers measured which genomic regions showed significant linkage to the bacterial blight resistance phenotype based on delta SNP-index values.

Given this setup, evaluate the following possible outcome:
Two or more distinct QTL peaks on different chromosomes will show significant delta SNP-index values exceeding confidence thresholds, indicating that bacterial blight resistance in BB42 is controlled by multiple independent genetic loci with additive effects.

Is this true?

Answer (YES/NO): NO